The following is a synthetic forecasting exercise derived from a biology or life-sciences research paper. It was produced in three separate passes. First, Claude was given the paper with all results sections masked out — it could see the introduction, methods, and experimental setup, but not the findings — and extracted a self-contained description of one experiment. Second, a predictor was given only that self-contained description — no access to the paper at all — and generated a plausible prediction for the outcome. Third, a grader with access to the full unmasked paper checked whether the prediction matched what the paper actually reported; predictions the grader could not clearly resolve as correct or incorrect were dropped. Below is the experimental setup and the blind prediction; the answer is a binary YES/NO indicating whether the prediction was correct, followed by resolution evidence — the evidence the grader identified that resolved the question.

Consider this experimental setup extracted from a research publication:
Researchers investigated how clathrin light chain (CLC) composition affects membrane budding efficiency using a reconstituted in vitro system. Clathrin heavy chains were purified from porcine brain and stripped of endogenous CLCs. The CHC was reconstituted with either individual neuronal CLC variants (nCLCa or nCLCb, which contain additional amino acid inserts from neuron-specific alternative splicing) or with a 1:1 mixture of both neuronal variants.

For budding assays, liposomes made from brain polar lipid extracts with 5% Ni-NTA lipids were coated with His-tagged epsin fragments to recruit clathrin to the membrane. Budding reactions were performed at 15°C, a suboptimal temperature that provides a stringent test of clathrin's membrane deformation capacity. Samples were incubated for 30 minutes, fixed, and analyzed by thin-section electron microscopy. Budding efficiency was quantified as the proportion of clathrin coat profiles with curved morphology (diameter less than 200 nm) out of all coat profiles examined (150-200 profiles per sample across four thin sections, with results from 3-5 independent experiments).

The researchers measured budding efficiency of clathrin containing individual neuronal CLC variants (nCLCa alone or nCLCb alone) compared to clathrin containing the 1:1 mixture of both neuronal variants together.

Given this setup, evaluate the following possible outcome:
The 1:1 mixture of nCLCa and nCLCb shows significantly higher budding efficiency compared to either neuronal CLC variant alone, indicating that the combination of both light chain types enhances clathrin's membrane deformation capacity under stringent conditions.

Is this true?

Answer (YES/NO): YES